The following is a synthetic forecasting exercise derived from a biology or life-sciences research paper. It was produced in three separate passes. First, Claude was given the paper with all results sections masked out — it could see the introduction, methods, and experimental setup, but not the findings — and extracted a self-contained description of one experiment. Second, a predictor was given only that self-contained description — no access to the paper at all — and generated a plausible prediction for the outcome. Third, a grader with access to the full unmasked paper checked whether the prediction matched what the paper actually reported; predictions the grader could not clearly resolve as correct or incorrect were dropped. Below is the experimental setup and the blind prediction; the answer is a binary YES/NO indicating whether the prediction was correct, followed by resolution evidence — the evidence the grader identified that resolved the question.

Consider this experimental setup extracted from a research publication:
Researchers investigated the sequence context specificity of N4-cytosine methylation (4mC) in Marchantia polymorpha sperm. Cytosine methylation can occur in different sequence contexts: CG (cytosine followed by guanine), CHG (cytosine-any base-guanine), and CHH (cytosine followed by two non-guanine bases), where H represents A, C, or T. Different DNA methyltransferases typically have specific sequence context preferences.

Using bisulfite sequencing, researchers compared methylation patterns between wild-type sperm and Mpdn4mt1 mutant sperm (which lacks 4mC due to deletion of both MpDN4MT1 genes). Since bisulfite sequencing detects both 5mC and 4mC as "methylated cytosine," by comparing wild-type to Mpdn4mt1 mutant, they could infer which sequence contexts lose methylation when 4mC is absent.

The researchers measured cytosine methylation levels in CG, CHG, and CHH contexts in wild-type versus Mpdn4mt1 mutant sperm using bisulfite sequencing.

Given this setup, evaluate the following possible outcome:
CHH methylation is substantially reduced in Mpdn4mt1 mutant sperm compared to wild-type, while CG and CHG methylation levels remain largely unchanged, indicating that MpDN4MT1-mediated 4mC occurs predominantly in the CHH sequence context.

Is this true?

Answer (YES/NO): NO